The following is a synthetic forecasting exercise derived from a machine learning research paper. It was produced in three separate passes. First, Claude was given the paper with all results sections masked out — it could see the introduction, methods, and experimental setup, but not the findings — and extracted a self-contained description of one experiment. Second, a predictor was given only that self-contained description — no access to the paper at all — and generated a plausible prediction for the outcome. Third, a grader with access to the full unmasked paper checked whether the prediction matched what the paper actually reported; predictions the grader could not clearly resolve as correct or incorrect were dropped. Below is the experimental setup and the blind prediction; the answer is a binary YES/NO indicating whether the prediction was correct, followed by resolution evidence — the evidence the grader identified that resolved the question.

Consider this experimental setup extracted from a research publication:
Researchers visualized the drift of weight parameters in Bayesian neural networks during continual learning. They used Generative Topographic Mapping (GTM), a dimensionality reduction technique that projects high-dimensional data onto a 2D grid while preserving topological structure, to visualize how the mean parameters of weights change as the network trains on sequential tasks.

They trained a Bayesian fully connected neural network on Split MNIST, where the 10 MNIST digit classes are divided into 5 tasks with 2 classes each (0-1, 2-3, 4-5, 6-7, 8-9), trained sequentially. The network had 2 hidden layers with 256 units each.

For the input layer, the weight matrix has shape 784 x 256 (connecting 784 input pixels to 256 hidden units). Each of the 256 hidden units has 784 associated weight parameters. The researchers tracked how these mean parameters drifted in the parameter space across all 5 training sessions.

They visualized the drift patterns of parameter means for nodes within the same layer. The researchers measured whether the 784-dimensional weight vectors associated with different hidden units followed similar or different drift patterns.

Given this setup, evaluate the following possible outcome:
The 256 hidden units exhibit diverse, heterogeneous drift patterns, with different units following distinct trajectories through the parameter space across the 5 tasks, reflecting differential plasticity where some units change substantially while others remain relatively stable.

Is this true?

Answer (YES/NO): NO